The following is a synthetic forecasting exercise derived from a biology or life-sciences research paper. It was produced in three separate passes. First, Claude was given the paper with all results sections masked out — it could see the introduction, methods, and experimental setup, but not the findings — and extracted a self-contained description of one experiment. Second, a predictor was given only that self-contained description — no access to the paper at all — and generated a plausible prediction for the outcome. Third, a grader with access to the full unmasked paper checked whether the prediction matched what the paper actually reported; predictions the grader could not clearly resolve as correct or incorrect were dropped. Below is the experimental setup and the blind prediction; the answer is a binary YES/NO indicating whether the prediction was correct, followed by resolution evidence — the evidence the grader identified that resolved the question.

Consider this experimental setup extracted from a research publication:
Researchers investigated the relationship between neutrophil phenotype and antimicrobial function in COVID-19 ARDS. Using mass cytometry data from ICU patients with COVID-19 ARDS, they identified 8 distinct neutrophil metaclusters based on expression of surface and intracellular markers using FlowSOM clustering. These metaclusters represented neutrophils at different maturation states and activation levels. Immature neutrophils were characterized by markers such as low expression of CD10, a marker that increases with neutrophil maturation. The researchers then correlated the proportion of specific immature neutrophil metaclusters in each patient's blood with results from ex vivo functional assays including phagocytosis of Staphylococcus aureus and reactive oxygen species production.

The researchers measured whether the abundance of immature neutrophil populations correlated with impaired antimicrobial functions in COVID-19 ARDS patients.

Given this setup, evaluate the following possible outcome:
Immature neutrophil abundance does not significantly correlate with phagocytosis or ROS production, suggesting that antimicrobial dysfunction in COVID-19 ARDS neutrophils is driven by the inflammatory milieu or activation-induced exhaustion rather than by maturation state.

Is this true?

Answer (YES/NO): NO